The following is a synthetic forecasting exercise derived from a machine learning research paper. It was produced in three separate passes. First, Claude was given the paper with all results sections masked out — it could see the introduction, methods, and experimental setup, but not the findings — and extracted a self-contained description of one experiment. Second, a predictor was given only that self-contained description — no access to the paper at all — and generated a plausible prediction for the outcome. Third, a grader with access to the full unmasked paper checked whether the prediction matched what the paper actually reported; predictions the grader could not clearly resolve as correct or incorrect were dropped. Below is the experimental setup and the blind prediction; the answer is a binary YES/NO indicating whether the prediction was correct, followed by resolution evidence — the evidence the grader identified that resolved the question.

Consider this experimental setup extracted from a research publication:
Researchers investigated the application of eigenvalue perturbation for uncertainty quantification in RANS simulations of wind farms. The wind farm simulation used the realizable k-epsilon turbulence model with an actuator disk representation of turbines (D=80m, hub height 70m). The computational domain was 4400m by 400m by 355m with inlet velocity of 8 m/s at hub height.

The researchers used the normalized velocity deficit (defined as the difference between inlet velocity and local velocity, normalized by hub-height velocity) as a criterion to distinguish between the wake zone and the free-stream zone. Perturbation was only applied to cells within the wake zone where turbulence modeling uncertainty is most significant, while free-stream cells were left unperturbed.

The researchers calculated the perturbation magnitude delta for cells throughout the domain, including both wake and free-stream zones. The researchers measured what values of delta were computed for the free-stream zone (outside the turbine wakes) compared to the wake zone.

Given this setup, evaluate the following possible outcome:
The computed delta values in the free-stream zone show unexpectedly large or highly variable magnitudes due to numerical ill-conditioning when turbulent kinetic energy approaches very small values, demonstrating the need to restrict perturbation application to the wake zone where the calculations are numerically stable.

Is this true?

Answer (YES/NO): NO